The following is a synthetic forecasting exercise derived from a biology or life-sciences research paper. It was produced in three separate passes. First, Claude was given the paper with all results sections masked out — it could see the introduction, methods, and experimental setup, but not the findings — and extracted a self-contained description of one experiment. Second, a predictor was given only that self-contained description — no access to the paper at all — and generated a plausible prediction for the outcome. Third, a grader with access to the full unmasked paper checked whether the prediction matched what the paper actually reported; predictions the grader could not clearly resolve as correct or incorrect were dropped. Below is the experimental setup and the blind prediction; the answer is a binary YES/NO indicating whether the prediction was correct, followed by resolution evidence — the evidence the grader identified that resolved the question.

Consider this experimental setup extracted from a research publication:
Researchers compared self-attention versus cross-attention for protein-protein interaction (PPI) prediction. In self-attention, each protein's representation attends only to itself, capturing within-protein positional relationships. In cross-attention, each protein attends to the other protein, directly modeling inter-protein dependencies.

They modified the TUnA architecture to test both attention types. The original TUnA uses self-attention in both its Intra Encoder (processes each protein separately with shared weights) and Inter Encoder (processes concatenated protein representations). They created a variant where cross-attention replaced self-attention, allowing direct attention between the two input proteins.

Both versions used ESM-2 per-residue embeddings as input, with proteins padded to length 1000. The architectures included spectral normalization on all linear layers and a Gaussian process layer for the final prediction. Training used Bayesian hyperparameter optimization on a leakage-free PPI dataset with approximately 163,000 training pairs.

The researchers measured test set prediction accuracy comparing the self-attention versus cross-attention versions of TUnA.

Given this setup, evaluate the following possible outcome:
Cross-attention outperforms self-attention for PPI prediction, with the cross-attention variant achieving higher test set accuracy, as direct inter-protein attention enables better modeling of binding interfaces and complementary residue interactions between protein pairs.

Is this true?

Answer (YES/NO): YES